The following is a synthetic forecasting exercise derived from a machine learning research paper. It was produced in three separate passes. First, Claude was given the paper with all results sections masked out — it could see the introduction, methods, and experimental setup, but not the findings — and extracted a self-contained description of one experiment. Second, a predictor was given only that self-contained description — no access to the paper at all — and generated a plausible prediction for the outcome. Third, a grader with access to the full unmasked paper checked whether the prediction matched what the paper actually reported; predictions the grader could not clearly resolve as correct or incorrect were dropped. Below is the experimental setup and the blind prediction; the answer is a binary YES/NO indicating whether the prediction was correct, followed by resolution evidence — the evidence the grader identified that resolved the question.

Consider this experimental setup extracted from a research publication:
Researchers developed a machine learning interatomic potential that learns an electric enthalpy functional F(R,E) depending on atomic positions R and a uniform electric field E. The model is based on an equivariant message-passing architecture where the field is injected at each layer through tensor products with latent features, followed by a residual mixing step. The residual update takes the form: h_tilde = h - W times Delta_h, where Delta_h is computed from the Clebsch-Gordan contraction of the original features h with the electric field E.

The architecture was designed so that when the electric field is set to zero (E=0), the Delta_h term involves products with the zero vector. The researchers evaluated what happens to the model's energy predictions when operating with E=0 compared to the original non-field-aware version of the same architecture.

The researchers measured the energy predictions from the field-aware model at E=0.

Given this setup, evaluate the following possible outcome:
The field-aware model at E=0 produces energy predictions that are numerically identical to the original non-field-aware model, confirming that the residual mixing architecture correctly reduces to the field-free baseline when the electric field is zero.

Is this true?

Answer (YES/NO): YES